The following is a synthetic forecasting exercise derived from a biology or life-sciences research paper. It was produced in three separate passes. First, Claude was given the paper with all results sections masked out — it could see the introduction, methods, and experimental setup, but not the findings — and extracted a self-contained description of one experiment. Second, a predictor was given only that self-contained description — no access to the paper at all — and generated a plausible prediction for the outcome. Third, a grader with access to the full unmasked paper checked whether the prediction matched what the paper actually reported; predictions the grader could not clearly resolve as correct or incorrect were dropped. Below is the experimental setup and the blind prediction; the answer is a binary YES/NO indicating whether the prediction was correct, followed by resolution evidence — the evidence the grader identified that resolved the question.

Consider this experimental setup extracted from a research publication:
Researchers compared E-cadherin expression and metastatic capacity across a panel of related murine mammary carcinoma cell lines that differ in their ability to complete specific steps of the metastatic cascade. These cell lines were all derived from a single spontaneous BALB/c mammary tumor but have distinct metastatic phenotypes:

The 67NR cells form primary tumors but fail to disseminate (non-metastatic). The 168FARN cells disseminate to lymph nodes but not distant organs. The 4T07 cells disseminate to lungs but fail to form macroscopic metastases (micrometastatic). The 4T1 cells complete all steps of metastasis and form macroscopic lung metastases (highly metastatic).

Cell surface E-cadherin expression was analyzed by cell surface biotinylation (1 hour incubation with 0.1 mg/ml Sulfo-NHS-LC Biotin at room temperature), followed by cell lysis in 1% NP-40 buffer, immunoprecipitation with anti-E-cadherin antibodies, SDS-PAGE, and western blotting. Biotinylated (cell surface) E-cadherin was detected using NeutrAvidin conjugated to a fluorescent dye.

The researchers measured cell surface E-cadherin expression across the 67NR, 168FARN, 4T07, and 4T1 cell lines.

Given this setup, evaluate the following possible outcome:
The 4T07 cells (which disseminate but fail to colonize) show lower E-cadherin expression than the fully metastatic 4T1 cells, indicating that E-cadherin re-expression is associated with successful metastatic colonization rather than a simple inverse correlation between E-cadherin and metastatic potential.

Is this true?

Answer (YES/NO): YES